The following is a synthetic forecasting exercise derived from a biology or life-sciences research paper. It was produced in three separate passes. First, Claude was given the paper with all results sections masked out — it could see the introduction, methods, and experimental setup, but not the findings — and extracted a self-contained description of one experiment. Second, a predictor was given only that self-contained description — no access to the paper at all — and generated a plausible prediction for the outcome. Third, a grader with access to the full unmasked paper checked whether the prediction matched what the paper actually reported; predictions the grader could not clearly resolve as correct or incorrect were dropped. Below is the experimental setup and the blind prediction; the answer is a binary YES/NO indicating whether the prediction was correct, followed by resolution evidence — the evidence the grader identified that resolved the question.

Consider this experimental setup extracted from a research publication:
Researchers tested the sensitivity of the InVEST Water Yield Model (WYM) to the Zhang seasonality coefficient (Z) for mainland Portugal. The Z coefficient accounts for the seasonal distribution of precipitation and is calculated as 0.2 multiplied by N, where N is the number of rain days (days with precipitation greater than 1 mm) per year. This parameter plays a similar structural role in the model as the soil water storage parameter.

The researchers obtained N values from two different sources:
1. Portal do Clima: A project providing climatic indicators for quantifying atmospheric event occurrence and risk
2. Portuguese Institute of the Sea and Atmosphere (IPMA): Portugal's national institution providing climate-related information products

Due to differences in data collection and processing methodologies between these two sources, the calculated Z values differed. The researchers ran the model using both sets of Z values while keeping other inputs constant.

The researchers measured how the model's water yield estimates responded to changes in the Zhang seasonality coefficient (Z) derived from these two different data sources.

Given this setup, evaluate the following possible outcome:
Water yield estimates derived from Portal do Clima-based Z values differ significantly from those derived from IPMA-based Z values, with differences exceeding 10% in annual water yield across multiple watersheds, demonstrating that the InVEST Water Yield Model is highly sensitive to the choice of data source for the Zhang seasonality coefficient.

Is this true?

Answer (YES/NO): NO